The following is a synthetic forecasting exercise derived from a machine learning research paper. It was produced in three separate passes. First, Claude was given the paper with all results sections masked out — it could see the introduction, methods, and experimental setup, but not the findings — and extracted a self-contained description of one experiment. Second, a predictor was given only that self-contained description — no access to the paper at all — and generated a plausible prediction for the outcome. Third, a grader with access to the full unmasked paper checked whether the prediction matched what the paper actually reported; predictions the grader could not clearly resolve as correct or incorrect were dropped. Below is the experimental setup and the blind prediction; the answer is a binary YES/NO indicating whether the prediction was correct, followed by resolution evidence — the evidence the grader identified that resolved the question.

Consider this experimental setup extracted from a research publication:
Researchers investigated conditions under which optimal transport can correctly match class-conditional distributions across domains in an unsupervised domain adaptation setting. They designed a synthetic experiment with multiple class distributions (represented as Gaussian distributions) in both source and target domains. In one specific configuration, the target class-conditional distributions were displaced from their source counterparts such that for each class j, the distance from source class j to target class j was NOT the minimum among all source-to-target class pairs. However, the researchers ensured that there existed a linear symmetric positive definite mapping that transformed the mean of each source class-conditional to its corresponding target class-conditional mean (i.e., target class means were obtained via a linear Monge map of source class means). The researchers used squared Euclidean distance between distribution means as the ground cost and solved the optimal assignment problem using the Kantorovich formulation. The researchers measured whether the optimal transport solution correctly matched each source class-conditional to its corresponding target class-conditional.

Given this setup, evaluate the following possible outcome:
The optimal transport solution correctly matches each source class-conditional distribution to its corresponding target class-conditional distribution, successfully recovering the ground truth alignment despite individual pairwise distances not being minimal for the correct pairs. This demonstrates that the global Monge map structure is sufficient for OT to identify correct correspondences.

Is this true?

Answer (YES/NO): YES